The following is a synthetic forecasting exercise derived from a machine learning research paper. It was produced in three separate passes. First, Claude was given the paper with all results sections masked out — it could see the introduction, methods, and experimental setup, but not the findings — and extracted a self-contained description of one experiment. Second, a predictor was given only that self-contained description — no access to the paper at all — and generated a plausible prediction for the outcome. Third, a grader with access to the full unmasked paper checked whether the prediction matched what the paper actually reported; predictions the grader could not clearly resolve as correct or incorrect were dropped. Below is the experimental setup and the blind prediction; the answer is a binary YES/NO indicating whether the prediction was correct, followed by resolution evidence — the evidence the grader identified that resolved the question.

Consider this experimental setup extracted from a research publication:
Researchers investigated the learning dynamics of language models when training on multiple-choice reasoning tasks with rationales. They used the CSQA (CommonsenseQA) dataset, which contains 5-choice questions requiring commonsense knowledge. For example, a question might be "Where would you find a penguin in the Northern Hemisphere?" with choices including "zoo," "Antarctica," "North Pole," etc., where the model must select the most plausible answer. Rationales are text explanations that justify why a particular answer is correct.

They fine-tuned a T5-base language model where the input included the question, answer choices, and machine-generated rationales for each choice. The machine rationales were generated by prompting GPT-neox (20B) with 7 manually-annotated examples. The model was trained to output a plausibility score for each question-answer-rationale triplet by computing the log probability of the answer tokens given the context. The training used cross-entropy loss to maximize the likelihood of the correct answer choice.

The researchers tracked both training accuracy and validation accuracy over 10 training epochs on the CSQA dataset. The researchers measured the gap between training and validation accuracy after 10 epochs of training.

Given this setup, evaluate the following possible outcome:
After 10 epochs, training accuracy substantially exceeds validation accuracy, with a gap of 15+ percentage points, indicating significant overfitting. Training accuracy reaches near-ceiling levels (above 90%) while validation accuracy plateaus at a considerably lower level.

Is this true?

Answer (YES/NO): YES